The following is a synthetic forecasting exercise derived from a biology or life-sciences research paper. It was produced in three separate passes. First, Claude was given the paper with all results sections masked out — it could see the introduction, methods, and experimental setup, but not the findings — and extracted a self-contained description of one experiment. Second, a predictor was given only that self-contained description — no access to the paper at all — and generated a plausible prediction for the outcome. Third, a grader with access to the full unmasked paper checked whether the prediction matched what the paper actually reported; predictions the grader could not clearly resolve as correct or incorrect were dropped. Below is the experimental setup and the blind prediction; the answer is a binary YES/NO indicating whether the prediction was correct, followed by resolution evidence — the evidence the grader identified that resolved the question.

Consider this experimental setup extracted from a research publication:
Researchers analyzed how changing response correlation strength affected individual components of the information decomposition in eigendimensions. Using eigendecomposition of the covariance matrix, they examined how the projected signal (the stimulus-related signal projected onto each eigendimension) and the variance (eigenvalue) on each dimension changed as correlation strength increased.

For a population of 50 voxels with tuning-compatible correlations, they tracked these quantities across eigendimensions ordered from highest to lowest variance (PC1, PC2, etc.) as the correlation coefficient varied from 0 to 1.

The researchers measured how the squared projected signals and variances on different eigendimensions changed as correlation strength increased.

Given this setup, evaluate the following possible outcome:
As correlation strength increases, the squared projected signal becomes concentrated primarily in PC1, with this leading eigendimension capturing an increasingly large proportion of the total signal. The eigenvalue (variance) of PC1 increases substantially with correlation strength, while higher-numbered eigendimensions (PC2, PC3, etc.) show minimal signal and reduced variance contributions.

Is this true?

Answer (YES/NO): NO